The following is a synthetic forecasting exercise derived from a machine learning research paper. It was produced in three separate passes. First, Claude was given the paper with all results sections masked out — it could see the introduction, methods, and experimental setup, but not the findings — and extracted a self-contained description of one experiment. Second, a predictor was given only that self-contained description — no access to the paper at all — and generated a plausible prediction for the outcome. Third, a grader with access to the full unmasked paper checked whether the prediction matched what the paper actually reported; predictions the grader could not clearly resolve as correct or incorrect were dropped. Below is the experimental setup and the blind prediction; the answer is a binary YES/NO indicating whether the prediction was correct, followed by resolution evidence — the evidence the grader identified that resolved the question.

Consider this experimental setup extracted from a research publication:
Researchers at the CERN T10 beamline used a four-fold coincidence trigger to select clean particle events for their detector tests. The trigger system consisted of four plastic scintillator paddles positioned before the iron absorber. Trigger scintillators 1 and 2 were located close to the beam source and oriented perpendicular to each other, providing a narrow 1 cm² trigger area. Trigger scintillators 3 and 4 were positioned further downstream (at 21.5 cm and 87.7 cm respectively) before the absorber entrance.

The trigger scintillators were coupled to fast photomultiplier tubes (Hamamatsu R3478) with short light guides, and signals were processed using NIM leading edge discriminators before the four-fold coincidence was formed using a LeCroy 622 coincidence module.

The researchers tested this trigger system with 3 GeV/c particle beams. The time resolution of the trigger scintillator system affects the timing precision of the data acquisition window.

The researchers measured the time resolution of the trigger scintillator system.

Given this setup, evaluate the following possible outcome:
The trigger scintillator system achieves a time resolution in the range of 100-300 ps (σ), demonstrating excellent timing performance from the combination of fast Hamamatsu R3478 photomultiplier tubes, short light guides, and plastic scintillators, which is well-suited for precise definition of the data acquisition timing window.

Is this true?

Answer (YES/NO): NO